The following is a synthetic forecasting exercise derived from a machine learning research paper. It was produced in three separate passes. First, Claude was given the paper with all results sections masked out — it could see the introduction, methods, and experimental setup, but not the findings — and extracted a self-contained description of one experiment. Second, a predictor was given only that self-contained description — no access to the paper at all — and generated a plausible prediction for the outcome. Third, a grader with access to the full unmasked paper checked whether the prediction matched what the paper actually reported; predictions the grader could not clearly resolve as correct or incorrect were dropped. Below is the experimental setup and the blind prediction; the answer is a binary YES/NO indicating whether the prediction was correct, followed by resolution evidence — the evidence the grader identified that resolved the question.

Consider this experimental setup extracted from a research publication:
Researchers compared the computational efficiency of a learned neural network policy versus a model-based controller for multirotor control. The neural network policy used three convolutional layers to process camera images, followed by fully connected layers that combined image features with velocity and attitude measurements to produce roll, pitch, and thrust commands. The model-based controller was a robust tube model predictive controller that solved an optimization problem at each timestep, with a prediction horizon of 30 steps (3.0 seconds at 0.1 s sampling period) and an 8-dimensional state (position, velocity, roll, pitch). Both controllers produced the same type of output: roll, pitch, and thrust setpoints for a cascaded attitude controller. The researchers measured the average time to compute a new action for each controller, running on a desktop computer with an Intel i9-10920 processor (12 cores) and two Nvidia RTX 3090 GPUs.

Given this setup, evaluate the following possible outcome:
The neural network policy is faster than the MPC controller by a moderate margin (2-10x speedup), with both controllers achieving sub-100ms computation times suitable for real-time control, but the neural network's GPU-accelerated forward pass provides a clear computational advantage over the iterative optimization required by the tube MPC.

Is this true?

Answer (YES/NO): NO